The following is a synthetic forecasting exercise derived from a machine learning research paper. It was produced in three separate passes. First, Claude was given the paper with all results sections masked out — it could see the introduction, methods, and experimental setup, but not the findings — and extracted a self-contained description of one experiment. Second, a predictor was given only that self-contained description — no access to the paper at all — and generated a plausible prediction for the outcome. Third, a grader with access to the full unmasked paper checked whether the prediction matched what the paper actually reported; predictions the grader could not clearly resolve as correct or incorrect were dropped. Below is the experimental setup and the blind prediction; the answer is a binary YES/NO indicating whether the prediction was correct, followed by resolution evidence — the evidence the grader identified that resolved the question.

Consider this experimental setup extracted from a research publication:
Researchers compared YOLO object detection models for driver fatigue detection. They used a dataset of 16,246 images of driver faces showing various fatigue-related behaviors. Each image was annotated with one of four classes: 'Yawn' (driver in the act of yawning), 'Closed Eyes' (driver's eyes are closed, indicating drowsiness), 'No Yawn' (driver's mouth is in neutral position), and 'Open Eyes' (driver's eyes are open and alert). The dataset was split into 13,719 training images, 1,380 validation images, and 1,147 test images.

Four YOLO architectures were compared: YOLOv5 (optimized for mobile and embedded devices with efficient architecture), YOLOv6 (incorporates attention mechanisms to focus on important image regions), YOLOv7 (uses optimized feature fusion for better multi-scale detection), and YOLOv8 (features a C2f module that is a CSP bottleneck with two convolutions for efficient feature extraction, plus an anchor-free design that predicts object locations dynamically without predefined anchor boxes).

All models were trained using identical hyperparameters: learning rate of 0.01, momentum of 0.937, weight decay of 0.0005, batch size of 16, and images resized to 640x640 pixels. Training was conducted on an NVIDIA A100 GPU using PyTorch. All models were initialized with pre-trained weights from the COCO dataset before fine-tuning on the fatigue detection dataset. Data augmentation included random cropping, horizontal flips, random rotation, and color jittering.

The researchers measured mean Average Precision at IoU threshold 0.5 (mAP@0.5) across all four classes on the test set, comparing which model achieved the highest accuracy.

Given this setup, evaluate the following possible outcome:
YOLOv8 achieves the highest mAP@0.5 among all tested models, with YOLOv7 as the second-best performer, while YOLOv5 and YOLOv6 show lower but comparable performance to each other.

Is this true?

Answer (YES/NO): NO